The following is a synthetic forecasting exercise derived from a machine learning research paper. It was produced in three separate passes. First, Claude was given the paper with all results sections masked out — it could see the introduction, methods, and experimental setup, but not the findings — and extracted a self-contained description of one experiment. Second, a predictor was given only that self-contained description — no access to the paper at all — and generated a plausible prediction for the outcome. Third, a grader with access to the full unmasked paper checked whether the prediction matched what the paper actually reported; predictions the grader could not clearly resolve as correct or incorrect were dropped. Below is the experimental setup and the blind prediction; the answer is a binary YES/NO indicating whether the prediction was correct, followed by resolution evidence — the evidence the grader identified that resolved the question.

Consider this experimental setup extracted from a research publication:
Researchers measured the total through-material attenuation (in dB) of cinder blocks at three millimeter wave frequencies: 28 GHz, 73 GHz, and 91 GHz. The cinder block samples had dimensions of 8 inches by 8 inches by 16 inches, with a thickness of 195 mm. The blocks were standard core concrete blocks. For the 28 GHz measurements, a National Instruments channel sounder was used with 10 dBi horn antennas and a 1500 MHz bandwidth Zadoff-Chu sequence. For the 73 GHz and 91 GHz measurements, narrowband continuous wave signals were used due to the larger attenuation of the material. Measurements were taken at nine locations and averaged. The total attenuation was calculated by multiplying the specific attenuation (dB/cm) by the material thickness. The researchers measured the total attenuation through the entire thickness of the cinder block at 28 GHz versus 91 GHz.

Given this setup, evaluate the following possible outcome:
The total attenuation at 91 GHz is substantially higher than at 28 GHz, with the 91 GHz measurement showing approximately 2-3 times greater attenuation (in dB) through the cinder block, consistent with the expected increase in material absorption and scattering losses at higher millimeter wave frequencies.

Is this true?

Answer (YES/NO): YES